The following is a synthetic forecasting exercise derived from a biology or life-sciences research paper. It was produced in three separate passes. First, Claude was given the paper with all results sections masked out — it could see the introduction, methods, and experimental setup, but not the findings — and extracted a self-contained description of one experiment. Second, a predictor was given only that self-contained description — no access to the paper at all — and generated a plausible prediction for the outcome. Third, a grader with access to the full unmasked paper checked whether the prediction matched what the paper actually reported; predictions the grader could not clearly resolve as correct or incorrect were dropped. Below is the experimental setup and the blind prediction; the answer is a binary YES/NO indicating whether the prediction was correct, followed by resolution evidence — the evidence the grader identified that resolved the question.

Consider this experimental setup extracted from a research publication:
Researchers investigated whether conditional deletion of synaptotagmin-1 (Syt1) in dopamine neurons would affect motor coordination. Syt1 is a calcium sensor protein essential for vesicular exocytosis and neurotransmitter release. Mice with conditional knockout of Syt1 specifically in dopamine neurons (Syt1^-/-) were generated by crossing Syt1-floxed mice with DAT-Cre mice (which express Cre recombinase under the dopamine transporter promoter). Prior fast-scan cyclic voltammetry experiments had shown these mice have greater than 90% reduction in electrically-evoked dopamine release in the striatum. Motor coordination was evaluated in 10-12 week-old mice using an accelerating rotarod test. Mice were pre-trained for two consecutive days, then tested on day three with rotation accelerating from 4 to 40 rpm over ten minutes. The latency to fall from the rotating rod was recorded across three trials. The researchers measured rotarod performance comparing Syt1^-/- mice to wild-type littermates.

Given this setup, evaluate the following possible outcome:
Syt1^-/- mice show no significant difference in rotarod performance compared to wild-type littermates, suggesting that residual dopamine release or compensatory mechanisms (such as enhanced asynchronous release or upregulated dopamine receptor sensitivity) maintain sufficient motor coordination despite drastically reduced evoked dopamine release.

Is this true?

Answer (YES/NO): NO